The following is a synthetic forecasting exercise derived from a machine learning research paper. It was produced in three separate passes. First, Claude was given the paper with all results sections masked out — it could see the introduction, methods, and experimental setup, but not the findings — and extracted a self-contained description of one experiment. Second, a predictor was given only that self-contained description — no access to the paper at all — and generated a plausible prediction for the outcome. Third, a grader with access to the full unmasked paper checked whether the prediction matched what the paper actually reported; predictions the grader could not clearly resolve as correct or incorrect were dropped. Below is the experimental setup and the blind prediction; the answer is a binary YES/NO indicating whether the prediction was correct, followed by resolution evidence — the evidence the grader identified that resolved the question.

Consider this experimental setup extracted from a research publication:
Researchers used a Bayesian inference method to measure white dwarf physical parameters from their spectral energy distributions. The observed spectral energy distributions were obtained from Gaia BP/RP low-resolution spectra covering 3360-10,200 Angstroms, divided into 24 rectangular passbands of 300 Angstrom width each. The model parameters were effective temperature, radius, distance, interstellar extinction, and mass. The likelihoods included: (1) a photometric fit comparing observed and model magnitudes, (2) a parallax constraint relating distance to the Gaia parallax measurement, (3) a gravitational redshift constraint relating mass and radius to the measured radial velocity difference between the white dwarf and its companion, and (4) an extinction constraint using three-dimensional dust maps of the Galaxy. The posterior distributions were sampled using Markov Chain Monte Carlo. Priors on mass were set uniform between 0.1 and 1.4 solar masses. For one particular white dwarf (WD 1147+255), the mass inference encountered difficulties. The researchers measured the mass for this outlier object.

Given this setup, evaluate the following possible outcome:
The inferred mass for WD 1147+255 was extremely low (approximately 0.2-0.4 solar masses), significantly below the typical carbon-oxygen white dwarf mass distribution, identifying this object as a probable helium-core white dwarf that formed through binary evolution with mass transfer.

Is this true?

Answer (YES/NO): NO